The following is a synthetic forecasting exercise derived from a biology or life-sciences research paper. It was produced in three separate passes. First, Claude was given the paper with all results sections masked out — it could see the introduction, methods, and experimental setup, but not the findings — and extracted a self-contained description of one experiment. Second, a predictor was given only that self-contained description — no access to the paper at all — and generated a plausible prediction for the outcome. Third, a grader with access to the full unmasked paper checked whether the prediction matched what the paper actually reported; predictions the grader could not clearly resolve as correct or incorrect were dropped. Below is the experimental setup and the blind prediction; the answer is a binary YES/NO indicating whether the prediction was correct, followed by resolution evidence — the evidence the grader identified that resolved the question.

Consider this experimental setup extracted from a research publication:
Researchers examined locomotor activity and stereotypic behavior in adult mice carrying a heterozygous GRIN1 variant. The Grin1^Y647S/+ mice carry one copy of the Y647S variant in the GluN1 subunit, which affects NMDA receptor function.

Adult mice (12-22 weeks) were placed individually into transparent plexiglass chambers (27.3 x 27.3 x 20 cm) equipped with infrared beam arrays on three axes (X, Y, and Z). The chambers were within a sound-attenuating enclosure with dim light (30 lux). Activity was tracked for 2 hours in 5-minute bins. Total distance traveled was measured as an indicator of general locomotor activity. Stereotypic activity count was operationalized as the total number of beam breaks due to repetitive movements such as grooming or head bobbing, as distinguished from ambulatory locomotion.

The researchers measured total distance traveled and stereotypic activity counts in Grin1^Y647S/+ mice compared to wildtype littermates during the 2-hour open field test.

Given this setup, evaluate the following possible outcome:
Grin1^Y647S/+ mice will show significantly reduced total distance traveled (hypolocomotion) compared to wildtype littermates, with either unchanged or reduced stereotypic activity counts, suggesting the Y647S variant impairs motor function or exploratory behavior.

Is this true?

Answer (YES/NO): NO